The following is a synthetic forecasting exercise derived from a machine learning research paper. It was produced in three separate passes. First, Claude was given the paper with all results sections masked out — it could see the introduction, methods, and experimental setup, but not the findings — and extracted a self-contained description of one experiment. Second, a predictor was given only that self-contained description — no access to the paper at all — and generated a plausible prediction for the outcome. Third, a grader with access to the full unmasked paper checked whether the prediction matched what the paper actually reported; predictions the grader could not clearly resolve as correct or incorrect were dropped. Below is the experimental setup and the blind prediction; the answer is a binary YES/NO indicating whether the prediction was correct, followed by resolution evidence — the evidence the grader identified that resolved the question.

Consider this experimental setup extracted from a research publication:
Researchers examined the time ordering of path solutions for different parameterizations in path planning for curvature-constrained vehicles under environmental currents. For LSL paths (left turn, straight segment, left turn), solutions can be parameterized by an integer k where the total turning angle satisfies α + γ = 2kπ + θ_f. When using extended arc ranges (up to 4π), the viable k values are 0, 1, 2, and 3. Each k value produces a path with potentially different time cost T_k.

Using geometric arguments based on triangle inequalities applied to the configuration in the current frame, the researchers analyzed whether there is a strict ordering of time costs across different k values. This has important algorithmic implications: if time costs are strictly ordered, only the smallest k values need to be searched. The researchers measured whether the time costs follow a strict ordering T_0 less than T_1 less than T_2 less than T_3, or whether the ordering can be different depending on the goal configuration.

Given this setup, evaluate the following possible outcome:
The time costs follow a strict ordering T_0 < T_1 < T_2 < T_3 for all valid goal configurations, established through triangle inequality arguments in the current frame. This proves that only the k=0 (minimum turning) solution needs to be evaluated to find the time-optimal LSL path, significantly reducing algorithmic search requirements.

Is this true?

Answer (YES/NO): NO